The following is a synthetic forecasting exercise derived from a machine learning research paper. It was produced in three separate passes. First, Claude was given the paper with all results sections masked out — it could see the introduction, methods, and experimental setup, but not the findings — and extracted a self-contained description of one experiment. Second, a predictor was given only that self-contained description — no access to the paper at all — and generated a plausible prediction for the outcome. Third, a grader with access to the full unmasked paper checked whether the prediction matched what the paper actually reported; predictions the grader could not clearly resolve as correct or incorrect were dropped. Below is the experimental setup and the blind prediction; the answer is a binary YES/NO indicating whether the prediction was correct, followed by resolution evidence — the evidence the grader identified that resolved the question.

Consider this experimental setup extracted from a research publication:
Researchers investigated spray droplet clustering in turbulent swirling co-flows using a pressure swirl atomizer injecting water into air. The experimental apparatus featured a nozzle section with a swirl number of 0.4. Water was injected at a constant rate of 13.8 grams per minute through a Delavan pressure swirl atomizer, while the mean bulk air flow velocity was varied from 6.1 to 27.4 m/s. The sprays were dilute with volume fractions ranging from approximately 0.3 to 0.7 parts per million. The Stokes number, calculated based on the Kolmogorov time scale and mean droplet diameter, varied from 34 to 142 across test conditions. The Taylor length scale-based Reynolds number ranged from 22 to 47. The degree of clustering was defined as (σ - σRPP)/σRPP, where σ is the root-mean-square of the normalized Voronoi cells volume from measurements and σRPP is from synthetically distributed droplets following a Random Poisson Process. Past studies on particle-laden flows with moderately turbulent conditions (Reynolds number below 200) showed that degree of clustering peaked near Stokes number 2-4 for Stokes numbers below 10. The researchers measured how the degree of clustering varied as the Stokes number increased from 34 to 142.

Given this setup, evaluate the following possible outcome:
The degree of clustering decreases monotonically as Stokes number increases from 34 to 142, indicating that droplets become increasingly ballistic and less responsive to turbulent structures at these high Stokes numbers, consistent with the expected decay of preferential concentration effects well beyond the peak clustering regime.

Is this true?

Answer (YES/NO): NO